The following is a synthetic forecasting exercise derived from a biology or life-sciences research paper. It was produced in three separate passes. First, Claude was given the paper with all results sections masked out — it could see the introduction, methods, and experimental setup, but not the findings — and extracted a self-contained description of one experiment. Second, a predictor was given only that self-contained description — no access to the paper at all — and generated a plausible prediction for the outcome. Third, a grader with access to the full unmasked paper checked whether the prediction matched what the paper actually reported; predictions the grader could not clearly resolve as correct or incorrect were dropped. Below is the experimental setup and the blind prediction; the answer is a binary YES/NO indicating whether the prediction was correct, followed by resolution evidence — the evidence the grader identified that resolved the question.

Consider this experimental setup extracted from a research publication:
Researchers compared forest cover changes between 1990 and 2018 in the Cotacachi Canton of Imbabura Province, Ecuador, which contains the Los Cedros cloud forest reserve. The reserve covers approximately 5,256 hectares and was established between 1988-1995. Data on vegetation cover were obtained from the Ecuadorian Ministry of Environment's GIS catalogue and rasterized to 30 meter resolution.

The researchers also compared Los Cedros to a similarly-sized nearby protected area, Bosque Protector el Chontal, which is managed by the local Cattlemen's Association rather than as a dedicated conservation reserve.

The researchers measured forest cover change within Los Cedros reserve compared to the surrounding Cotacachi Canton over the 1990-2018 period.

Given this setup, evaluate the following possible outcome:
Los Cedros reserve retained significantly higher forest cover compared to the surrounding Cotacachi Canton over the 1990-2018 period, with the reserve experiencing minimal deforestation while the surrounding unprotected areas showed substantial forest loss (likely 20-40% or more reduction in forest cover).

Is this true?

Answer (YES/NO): NO